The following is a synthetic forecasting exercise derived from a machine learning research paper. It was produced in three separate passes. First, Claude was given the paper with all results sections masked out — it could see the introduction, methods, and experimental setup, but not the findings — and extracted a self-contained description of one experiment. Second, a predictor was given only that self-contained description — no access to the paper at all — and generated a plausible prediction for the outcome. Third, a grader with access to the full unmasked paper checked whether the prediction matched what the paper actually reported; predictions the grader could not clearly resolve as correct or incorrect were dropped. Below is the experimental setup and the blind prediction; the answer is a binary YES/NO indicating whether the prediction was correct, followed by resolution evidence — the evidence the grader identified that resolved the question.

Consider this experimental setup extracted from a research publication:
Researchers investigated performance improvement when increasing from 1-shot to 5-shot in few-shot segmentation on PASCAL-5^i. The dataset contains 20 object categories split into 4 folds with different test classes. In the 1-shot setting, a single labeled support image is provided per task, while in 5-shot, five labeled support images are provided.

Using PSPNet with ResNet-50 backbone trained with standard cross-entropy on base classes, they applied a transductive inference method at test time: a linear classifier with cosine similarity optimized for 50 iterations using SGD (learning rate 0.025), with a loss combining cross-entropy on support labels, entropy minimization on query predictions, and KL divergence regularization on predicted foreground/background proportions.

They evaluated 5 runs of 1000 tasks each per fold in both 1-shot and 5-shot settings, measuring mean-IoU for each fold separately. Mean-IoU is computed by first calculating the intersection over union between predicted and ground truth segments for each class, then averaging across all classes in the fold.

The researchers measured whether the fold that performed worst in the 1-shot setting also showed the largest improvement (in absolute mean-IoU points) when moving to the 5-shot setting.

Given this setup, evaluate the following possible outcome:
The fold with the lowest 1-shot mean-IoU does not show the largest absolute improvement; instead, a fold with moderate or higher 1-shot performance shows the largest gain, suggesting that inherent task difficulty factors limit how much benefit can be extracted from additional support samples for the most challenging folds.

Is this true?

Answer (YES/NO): NO